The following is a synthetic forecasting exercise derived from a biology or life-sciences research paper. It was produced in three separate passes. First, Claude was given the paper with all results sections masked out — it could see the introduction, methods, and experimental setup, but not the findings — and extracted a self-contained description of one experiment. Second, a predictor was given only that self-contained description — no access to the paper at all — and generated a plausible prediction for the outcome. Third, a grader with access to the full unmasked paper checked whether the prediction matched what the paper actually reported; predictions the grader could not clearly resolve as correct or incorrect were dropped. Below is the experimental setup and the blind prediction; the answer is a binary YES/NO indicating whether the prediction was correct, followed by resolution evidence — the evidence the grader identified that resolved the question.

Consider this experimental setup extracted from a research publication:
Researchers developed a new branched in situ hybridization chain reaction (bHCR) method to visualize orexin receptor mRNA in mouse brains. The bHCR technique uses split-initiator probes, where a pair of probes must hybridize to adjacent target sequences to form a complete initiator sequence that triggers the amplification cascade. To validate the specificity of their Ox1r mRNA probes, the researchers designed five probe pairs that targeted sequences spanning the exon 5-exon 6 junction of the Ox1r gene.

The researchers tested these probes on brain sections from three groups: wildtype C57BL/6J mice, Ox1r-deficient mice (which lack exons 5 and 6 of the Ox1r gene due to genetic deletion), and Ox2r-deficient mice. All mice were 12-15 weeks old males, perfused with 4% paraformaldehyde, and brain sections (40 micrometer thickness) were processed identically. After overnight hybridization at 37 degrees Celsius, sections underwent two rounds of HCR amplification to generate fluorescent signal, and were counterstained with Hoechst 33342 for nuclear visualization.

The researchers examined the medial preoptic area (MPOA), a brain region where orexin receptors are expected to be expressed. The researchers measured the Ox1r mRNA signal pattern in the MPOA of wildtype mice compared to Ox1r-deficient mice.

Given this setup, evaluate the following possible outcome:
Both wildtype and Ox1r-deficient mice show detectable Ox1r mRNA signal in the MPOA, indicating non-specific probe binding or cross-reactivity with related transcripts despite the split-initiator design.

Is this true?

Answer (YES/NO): NO